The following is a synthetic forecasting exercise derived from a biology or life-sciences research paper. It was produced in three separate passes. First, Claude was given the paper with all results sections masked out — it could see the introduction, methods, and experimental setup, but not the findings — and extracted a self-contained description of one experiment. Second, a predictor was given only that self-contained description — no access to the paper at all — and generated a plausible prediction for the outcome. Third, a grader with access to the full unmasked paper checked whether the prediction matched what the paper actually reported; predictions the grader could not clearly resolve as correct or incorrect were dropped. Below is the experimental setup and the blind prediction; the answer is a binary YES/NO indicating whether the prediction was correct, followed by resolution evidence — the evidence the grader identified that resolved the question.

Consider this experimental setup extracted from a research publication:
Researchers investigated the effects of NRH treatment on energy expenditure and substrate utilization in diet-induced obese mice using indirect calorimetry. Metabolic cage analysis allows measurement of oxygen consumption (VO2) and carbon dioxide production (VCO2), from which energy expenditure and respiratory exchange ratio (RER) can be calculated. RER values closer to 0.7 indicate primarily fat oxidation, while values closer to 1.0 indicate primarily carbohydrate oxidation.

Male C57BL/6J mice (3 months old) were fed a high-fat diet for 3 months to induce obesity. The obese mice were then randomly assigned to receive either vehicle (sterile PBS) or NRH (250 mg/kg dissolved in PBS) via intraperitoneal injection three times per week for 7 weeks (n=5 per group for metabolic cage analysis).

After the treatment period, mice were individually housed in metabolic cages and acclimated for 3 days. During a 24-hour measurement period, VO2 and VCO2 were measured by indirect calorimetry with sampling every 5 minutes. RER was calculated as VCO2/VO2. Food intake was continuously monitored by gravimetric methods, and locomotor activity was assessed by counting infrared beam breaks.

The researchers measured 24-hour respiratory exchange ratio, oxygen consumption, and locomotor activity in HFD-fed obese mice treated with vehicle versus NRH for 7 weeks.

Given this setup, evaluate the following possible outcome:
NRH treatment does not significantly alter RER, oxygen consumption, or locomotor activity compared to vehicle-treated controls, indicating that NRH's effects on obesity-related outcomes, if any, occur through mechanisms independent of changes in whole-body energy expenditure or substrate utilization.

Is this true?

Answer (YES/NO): YES